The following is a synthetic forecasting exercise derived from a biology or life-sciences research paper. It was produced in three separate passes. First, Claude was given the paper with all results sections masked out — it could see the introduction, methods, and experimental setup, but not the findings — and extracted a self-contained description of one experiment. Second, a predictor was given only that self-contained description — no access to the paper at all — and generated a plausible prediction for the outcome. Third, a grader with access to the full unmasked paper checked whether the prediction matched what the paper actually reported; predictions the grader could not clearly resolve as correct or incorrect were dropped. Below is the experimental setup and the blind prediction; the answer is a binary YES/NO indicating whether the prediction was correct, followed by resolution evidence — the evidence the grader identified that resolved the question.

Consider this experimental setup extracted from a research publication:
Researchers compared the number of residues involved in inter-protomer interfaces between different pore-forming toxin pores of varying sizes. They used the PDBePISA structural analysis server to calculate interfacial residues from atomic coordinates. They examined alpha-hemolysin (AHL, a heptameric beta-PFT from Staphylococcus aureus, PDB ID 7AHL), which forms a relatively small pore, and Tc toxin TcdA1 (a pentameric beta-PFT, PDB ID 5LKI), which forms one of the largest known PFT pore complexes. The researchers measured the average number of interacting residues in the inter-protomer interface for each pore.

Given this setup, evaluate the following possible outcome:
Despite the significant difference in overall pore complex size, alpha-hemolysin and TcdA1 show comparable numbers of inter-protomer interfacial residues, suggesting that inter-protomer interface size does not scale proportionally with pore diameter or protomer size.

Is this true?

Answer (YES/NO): NO